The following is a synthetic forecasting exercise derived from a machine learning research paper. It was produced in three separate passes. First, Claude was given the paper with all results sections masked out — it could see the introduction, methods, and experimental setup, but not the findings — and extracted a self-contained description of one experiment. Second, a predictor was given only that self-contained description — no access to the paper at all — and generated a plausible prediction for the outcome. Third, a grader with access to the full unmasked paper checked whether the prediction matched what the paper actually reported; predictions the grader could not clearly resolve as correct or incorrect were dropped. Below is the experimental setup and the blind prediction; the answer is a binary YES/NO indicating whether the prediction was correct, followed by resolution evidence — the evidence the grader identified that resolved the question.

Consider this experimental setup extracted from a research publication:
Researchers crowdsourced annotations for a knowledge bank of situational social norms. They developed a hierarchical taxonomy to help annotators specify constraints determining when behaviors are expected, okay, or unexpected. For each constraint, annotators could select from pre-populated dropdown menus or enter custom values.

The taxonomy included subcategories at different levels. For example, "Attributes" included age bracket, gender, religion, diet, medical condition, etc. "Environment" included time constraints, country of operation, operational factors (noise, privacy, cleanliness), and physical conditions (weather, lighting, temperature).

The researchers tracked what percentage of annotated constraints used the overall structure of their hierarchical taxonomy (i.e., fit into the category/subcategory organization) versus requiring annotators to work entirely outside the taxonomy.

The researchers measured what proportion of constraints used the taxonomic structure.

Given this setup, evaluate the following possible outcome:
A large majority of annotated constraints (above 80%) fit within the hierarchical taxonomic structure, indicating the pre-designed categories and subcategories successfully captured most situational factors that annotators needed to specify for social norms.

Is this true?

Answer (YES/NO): YES